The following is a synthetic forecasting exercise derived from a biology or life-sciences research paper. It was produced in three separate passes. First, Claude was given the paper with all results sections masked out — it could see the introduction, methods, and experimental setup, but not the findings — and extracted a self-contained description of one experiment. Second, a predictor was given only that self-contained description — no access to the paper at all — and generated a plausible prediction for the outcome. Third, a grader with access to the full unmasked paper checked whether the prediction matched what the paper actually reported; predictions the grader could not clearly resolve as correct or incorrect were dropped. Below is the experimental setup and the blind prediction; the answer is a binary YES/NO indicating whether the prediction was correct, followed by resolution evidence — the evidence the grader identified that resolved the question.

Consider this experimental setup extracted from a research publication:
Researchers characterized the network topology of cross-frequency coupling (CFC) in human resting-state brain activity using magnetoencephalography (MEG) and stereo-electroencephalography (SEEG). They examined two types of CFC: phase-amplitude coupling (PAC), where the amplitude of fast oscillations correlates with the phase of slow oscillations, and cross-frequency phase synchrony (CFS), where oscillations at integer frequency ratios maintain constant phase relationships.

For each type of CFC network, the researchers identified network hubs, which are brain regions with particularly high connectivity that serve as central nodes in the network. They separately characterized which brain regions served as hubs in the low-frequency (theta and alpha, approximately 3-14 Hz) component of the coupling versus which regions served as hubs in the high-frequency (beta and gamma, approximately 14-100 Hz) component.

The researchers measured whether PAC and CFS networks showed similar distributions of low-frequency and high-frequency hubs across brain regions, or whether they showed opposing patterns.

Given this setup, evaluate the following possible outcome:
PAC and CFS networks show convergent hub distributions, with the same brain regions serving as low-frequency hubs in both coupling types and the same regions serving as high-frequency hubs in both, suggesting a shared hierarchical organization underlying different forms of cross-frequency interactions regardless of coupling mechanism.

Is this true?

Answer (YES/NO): NO